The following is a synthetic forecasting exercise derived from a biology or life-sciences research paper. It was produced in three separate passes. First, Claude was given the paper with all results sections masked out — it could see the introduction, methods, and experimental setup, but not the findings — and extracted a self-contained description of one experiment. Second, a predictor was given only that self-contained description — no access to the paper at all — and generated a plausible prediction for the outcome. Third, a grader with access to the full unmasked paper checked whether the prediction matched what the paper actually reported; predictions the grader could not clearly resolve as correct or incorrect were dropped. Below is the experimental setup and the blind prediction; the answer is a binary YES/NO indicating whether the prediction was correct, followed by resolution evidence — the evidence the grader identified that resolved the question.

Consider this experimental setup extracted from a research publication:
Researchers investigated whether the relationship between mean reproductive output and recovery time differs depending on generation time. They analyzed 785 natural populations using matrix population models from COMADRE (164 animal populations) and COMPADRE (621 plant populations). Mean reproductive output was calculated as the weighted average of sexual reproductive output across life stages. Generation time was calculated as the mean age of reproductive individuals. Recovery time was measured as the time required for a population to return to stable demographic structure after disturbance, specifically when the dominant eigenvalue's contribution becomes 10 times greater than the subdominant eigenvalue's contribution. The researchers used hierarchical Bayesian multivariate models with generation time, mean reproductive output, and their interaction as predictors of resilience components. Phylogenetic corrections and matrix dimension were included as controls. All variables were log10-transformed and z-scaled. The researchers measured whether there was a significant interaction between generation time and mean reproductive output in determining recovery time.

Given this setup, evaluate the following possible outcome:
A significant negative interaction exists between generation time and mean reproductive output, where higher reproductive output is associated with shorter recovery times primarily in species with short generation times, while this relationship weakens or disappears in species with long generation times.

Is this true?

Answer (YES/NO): NO